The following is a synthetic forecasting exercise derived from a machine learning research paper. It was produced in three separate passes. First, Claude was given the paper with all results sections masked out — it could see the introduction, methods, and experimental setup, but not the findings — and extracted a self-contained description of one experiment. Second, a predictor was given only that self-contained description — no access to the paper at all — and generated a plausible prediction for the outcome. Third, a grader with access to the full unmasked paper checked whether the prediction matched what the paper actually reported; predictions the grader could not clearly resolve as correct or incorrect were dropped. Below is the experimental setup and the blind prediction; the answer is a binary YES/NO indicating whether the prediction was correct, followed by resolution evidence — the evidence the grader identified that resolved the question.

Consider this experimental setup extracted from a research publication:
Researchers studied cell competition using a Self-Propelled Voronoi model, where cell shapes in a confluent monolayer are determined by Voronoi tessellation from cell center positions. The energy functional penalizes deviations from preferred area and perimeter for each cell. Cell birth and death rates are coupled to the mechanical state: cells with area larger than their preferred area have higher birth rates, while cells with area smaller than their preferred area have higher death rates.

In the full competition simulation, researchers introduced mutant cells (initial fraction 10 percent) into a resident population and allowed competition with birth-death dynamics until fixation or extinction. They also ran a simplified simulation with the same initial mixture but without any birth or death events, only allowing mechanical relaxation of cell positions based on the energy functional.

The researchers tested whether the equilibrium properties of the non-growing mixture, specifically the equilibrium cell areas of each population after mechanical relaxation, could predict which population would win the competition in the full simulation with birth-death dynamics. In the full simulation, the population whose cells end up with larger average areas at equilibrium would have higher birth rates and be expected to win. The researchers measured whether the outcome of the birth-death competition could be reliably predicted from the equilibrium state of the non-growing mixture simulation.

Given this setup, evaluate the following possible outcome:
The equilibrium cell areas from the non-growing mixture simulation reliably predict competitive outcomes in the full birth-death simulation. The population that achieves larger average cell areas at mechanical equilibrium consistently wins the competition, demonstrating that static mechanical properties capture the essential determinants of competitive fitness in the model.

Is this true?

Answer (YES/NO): NO